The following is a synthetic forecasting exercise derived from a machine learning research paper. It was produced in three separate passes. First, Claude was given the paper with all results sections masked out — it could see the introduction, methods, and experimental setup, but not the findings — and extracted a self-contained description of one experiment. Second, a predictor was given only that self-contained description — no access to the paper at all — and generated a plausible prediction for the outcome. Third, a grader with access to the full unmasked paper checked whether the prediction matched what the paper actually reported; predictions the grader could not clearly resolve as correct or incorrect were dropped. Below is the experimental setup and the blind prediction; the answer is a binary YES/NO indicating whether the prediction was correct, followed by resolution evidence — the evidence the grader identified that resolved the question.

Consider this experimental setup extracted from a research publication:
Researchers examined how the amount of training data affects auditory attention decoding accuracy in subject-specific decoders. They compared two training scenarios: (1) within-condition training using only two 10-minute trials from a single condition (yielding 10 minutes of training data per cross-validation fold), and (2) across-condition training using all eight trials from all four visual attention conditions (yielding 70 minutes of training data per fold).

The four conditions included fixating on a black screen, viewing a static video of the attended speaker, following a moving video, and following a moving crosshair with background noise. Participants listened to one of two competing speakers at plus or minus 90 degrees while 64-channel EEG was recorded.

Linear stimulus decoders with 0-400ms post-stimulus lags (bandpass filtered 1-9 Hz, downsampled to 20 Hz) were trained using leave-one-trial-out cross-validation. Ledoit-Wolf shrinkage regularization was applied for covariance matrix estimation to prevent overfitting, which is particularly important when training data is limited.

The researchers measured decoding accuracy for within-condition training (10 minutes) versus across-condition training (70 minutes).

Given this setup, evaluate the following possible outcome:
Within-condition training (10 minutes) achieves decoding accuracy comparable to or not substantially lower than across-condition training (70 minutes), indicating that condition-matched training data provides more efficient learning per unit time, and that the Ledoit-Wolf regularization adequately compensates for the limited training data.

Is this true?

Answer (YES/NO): NO